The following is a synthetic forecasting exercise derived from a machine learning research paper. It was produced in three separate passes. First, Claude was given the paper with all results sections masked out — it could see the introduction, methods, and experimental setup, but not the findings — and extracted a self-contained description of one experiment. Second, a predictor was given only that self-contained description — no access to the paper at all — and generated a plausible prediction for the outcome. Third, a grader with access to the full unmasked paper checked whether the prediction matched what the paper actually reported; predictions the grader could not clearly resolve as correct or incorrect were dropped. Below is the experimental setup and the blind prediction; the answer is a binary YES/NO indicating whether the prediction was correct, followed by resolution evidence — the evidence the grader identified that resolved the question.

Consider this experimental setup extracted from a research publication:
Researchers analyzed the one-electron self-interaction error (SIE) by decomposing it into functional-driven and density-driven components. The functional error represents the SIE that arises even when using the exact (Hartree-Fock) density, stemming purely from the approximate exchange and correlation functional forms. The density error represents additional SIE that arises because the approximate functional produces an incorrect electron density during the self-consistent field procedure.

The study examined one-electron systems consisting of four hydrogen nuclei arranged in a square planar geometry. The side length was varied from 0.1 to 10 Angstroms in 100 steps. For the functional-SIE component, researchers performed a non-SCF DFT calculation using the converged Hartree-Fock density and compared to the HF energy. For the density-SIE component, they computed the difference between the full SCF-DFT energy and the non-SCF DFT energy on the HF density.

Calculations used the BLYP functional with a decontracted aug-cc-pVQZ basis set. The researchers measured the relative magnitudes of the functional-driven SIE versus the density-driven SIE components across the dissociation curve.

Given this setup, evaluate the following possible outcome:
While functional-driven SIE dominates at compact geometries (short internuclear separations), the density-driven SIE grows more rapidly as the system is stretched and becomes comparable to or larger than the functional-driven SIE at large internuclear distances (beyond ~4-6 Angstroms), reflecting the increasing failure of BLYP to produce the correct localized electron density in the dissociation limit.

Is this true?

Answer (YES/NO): NO